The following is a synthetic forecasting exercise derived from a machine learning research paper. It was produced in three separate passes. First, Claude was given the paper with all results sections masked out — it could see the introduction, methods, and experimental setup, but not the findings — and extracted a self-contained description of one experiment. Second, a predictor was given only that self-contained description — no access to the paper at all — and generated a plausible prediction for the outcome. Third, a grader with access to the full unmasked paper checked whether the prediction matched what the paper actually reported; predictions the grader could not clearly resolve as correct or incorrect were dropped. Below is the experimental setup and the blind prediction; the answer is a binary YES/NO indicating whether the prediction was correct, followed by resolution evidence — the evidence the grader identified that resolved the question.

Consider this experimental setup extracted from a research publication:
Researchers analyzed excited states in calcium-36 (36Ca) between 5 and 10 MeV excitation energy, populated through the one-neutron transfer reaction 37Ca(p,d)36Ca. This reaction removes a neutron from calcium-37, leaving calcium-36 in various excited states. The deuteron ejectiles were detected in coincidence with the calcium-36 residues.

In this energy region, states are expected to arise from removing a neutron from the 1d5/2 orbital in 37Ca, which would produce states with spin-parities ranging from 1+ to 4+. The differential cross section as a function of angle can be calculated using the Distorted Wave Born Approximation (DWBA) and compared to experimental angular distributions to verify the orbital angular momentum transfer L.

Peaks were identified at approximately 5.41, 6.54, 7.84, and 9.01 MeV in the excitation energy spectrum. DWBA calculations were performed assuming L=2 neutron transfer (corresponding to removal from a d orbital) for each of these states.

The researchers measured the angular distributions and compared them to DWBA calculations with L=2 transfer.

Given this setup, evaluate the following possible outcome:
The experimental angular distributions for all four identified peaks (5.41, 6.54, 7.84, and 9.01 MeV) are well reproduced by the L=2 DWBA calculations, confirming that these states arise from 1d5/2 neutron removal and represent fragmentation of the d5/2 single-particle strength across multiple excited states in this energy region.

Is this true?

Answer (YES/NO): YES